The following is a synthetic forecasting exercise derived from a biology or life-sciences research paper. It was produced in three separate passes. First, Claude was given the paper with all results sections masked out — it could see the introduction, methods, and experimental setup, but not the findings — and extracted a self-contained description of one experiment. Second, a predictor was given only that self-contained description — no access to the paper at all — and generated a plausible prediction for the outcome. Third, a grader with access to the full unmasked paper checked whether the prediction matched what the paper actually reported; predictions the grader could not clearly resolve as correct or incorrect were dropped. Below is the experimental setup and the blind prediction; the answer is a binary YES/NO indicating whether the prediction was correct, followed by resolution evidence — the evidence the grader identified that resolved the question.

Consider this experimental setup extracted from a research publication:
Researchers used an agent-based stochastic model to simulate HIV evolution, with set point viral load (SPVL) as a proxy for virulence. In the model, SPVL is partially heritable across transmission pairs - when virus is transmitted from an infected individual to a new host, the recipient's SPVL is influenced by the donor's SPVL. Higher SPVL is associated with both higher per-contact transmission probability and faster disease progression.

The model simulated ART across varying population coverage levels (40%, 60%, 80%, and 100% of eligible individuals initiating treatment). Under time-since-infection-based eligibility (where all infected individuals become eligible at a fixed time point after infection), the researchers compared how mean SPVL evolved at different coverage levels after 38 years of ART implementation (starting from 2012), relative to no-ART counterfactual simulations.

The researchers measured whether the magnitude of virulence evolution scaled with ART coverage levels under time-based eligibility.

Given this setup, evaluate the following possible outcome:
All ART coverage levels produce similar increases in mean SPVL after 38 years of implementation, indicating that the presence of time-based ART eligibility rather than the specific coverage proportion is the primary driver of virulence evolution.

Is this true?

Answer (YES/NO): NO